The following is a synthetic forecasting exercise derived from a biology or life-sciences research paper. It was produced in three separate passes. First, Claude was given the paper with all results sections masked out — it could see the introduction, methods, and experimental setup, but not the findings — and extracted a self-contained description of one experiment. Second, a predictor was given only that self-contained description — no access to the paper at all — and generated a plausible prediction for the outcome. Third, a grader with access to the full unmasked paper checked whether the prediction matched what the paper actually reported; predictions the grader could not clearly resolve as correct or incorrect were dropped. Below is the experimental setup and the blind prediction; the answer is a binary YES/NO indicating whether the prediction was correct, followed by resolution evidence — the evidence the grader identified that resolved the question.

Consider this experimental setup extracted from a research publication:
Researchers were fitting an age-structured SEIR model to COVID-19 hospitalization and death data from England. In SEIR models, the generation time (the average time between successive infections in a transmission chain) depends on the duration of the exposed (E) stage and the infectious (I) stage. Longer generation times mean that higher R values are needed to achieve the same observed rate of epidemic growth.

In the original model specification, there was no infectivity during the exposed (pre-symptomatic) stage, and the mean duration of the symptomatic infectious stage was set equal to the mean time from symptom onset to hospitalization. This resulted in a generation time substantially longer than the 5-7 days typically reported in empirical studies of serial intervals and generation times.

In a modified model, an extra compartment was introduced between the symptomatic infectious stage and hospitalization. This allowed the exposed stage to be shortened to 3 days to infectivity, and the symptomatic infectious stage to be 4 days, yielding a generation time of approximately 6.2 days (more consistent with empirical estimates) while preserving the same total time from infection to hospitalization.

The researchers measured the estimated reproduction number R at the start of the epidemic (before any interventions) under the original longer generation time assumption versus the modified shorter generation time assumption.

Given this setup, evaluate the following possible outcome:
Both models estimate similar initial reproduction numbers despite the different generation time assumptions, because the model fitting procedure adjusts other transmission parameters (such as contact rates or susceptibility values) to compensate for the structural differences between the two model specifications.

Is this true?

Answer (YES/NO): NO